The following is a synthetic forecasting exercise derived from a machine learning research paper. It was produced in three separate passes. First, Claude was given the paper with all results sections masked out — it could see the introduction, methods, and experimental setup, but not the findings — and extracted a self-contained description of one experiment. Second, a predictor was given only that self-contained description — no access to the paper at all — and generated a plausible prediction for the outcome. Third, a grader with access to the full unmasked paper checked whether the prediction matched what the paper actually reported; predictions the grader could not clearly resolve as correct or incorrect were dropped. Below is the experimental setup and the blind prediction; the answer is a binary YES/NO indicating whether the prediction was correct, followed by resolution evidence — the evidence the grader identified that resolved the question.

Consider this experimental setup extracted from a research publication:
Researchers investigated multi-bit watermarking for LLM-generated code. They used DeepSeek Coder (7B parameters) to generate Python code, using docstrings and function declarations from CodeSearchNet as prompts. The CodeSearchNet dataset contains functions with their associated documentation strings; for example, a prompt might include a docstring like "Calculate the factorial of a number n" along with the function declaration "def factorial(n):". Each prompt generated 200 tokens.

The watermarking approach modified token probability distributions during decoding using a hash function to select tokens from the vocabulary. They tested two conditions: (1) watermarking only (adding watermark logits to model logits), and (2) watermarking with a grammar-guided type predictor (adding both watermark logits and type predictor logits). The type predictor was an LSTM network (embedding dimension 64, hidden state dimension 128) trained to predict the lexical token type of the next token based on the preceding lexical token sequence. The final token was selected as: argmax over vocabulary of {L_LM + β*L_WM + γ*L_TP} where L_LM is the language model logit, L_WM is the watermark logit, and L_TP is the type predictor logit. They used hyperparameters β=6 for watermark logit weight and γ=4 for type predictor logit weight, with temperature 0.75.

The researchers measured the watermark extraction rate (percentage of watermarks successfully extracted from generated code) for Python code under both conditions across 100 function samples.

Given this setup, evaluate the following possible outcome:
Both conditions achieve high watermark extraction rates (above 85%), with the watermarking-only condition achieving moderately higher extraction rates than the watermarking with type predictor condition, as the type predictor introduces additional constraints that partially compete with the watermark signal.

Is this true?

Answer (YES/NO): NO